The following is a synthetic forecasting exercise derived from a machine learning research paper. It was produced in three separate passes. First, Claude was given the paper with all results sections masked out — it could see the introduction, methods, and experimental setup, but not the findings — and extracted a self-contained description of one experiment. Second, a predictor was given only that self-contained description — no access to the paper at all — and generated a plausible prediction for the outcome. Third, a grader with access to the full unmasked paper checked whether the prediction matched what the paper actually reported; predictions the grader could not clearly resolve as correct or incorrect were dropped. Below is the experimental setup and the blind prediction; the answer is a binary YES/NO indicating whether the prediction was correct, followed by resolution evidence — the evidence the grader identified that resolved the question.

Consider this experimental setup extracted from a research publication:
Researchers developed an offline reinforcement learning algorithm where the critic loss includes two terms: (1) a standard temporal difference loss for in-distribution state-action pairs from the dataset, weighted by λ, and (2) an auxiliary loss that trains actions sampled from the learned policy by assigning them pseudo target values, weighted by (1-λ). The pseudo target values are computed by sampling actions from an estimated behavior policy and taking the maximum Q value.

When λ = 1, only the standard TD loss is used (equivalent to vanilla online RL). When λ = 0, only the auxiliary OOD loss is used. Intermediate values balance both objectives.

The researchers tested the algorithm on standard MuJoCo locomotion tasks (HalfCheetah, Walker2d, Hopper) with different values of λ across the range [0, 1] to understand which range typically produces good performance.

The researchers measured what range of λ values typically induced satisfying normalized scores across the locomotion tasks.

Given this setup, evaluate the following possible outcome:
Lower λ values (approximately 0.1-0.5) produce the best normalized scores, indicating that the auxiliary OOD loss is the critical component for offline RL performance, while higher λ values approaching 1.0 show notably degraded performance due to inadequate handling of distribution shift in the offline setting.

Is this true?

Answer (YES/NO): NO